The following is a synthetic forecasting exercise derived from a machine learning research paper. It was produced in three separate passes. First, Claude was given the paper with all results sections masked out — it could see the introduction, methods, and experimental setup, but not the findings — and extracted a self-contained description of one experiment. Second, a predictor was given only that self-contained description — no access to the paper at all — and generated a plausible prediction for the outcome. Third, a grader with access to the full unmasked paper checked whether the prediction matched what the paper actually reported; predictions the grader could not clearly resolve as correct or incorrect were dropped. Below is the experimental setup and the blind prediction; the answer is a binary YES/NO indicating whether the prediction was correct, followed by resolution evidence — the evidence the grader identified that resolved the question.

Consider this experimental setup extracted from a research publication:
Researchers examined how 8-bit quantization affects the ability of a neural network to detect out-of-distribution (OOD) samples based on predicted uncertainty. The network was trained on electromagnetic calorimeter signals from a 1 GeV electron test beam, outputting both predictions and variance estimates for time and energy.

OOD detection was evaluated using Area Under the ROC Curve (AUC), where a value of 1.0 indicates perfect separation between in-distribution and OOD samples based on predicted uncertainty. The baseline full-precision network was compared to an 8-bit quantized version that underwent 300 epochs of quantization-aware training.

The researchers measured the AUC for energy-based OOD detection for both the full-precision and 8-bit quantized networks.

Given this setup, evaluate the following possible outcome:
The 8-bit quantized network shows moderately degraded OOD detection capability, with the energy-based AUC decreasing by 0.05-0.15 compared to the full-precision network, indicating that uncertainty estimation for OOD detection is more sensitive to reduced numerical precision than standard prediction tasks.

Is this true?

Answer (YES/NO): NO